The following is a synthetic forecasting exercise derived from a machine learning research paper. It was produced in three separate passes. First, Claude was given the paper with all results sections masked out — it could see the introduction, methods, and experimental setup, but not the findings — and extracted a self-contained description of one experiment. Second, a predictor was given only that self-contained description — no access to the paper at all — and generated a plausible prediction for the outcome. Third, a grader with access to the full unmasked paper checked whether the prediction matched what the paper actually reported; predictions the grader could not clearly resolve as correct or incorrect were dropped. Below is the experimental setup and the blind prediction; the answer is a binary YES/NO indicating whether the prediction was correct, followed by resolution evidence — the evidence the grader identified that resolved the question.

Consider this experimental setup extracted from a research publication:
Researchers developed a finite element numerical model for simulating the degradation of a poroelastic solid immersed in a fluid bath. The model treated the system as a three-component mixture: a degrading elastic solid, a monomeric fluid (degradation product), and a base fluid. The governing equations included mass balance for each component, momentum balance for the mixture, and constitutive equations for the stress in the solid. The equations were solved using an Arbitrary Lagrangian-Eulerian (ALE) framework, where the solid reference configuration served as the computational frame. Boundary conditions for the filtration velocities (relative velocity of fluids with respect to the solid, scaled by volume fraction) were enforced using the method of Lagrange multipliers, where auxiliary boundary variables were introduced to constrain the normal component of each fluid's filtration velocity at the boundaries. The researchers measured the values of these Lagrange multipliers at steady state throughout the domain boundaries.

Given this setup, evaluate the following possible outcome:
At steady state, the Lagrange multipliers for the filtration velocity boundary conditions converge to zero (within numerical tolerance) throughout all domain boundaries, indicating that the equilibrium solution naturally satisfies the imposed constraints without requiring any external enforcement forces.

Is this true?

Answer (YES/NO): YES